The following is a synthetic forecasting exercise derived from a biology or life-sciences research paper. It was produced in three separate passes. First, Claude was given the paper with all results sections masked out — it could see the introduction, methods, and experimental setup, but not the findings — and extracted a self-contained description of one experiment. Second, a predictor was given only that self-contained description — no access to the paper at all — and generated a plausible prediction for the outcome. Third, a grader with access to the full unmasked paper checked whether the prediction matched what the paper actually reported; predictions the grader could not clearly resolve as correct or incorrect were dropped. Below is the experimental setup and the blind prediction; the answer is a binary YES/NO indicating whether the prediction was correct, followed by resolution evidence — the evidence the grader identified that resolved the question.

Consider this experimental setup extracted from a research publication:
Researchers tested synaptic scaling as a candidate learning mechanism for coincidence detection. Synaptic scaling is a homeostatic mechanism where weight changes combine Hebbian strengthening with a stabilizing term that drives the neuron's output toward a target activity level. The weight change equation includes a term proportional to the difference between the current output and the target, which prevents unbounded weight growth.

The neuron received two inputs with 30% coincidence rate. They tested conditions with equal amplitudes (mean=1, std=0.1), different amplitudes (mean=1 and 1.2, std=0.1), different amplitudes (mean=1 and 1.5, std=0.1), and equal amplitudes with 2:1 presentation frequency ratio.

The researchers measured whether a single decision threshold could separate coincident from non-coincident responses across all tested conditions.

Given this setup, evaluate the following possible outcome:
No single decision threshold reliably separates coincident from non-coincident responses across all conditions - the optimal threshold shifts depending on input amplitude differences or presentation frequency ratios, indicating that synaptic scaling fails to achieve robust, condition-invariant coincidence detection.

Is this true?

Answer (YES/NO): YES